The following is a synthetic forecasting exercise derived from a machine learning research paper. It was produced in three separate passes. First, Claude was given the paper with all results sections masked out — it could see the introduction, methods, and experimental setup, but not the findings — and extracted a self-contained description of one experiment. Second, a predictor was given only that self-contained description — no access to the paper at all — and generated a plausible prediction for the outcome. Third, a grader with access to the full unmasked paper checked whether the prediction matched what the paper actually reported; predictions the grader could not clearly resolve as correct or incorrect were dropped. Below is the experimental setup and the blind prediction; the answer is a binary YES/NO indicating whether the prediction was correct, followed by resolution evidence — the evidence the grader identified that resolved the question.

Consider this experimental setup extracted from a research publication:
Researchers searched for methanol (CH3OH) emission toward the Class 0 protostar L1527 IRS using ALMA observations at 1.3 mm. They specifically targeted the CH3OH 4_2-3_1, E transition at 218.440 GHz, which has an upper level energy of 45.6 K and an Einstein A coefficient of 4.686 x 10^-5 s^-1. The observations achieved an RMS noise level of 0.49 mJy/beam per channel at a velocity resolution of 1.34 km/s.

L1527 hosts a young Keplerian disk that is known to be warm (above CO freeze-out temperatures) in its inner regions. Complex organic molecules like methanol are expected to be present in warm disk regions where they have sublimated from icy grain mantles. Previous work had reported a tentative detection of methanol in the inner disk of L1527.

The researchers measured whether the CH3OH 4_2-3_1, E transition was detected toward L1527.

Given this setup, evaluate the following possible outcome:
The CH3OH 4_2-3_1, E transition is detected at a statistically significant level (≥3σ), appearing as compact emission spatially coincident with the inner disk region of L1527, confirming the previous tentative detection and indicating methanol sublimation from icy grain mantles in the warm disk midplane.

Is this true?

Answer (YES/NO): NO